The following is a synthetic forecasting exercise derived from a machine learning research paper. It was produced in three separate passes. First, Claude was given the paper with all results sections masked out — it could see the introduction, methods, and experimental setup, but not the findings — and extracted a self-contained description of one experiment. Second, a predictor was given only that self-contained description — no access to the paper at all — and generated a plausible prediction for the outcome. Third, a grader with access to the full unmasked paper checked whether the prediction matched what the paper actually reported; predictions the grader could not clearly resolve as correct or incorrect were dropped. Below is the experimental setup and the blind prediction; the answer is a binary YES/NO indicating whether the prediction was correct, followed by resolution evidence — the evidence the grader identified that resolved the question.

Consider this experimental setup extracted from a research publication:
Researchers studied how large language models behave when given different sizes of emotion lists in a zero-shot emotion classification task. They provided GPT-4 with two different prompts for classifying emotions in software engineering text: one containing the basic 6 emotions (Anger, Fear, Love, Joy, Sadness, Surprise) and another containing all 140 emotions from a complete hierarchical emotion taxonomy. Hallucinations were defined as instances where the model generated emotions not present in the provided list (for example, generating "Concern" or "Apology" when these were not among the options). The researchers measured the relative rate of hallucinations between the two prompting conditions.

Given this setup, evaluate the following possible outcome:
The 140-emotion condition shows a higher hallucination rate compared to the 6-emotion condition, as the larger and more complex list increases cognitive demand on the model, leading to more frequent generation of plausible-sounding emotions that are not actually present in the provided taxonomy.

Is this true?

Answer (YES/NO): YES